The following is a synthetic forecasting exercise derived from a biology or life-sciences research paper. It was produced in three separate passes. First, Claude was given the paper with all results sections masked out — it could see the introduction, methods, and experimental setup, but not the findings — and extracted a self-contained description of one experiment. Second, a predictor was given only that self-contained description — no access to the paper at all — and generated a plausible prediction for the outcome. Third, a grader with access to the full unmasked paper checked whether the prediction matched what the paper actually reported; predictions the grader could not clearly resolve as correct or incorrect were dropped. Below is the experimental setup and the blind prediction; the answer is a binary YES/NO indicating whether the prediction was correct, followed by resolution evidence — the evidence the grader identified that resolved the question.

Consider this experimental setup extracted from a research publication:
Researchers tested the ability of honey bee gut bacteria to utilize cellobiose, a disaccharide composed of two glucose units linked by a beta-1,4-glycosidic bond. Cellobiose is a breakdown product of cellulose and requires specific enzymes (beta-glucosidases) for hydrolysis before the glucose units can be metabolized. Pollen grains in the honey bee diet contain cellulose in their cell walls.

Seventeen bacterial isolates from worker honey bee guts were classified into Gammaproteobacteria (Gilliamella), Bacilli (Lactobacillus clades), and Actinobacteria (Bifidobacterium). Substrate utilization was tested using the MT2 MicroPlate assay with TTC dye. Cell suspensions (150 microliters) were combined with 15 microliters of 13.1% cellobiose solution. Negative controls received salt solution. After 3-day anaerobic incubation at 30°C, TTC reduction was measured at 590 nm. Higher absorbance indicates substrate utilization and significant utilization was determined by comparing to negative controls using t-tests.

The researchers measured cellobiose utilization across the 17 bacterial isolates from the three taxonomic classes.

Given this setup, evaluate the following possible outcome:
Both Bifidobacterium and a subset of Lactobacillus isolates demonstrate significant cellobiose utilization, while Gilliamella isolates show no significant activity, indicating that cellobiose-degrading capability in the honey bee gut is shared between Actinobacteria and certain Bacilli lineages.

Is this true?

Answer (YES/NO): NO